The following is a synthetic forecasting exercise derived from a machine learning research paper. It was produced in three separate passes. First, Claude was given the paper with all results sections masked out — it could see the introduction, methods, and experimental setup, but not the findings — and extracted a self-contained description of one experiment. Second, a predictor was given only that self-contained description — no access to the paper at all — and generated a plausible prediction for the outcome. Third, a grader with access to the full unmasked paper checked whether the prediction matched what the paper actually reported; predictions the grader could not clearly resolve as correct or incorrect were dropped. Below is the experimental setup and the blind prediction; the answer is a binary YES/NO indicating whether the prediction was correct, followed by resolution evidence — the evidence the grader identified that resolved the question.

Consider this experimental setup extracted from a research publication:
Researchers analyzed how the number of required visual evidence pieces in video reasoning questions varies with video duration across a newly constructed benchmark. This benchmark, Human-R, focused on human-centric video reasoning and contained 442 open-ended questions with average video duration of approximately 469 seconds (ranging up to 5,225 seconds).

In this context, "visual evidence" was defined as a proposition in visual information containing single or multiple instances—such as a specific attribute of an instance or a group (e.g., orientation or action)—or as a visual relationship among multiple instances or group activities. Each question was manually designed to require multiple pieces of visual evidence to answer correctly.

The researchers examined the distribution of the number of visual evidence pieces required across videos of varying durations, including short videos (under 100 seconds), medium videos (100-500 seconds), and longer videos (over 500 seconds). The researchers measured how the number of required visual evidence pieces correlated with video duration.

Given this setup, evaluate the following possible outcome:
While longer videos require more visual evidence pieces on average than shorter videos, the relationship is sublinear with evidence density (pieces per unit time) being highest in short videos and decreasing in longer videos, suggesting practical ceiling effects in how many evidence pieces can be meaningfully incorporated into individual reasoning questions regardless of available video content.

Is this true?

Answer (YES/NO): NO